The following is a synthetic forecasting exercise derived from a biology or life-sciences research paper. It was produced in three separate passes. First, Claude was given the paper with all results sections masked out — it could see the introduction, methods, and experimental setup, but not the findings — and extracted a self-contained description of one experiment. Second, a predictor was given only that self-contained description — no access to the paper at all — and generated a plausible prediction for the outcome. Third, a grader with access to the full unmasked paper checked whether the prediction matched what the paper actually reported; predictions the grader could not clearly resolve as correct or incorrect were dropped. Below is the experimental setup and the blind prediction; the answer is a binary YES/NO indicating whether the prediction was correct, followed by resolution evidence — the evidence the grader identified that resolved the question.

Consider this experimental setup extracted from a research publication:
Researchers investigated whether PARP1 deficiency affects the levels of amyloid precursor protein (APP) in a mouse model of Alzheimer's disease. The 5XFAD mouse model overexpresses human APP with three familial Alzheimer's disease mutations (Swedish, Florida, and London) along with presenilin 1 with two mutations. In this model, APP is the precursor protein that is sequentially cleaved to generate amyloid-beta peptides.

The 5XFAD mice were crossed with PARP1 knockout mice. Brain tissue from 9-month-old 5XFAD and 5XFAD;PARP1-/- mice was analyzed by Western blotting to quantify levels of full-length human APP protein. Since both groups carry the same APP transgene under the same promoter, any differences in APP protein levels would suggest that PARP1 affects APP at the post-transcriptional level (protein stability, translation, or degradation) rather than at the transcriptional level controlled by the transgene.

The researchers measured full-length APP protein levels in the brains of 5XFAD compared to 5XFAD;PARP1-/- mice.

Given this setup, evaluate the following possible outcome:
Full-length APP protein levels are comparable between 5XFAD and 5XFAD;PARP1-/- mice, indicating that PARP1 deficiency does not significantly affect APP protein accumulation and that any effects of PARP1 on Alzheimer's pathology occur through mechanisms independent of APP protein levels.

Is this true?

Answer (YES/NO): NO